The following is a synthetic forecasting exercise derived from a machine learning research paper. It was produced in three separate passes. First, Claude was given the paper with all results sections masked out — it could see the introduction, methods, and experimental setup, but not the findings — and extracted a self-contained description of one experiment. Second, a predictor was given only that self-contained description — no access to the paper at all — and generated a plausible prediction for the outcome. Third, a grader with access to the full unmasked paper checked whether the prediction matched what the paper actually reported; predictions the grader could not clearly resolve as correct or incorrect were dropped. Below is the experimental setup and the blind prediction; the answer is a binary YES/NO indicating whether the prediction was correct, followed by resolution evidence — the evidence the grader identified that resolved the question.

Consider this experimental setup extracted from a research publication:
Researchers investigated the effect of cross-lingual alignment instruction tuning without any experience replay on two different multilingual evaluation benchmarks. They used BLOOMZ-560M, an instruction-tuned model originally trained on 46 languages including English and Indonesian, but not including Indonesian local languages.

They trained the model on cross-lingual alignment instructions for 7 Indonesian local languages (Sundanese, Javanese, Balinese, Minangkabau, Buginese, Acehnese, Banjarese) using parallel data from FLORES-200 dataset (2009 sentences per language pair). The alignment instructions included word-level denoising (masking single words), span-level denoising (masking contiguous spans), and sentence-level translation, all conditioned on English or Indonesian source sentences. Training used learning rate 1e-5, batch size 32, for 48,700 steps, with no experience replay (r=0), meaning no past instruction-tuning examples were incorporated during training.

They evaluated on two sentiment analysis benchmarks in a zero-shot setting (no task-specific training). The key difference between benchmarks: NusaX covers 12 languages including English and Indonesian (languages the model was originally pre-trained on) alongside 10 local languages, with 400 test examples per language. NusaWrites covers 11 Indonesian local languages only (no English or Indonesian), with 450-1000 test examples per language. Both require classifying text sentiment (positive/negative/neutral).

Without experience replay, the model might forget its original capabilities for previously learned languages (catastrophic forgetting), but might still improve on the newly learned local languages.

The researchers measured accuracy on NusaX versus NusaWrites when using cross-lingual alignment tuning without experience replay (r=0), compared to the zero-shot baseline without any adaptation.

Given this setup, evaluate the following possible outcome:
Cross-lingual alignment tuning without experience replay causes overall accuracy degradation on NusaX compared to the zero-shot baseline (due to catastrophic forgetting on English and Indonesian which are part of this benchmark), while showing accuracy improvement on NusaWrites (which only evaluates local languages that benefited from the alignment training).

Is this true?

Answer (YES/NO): YES